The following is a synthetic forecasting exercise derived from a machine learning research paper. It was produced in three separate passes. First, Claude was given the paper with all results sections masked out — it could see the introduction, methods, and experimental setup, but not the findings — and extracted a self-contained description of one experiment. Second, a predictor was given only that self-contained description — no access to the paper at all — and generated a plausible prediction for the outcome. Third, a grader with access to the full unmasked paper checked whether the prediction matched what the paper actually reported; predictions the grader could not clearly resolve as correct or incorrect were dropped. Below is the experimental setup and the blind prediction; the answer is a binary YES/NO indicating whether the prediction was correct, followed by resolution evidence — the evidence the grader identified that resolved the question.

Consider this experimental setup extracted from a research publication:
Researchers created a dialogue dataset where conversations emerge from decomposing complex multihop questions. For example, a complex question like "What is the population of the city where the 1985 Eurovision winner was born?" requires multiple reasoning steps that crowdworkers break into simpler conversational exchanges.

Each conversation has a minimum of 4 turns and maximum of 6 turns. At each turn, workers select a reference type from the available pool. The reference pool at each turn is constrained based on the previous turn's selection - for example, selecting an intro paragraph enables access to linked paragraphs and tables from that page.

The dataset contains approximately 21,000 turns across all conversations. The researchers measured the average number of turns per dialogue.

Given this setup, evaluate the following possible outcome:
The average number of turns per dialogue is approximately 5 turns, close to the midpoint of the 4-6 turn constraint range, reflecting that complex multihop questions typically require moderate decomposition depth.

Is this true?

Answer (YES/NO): NO